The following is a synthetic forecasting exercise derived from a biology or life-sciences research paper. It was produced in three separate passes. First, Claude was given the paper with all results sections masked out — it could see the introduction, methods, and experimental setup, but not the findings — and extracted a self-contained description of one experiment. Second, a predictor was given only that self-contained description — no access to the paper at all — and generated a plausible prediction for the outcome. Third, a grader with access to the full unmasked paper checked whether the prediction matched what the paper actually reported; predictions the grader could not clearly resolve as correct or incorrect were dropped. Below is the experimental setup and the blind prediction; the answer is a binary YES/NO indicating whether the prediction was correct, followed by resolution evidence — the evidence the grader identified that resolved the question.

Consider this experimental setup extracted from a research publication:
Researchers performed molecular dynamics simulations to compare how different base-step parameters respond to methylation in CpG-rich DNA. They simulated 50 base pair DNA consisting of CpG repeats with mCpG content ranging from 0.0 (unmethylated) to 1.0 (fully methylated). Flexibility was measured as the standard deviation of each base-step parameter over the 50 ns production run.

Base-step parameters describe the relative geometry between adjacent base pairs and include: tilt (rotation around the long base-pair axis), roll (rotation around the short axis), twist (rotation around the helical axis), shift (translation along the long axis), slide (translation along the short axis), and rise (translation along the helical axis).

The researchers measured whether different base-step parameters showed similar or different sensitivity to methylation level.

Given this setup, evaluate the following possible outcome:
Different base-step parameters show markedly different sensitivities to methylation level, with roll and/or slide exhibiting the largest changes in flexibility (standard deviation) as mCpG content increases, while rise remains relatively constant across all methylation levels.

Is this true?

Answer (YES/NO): NO